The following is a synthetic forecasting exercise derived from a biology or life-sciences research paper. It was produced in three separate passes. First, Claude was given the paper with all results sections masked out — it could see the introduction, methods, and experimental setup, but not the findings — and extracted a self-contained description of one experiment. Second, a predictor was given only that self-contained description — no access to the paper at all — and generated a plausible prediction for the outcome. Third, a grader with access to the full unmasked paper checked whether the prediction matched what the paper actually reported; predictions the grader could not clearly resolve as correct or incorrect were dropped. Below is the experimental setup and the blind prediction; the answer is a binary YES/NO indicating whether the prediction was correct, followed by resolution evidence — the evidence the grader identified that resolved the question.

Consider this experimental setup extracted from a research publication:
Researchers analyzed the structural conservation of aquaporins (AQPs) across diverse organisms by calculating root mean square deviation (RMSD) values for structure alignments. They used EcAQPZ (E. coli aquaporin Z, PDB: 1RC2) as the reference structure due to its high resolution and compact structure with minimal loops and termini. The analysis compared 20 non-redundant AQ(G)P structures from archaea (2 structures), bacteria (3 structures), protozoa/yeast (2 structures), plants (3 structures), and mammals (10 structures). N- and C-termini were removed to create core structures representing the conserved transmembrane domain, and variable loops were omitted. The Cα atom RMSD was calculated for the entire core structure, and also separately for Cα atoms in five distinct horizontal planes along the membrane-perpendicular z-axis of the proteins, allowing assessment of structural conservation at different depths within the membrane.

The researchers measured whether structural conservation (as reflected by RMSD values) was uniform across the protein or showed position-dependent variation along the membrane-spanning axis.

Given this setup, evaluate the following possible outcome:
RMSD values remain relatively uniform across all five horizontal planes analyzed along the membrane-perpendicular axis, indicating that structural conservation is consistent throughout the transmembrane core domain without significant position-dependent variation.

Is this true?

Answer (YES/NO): NO